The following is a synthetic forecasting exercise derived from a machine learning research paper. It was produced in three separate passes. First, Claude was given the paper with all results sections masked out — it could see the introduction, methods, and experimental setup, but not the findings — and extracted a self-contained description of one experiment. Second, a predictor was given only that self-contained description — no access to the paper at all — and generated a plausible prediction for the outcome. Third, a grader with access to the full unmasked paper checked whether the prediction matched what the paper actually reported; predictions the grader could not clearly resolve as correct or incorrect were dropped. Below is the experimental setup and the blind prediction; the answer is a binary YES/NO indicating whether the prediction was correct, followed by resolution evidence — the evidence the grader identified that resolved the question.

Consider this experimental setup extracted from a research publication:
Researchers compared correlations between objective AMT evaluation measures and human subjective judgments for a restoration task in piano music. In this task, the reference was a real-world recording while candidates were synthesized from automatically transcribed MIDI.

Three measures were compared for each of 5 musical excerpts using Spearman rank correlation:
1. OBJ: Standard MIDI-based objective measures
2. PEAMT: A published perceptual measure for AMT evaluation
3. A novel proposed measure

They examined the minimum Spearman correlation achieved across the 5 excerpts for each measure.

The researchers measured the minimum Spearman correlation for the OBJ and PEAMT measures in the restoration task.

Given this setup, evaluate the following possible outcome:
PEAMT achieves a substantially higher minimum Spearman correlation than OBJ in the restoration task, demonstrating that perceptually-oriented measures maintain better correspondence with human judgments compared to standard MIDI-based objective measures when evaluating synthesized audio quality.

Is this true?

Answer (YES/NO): NO